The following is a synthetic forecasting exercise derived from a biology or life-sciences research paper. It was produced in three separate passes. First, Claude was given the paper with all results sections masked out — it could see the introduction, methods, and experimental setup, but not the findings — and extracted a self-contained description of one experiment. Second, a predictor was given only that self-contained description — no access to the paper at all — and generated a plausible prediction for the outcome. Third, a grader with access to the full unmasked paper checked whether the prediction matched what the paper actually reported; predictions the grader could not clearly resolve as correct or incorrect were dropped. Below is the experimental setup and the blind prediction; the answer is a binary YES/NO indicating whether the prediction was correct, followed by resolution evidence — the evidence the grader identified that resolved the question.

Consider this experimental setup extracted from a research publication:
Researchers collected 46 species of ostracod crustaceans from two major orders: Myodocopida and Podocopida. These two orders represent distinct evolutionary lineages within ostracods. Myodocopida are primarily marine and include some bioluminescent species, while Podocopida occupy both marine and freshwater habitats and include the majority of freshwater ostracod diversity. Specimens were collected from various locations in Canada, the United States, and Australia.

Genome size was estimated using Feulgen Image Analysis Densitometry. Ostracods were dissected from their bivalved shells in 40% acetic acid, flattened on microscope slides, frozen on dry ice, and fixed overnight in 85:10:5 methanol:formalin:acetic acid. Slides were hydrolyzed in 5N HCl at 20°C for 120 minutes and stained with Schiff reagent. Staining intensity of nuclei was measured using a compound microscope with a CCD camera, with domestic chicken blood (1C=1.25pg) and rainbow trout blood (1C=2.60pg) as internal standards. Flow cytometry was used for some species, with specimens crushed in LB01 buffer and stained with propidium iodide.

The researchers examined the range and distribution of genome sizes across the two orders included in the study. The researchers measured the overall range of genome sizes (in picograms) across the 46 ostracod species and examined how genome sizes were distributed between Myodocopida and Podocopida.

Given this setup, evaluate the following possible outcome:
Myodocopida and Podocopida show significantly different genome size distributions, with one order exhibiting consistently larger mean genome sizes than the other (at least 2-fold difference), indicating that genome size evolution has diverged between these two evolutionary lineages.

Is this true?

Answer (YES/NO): YES